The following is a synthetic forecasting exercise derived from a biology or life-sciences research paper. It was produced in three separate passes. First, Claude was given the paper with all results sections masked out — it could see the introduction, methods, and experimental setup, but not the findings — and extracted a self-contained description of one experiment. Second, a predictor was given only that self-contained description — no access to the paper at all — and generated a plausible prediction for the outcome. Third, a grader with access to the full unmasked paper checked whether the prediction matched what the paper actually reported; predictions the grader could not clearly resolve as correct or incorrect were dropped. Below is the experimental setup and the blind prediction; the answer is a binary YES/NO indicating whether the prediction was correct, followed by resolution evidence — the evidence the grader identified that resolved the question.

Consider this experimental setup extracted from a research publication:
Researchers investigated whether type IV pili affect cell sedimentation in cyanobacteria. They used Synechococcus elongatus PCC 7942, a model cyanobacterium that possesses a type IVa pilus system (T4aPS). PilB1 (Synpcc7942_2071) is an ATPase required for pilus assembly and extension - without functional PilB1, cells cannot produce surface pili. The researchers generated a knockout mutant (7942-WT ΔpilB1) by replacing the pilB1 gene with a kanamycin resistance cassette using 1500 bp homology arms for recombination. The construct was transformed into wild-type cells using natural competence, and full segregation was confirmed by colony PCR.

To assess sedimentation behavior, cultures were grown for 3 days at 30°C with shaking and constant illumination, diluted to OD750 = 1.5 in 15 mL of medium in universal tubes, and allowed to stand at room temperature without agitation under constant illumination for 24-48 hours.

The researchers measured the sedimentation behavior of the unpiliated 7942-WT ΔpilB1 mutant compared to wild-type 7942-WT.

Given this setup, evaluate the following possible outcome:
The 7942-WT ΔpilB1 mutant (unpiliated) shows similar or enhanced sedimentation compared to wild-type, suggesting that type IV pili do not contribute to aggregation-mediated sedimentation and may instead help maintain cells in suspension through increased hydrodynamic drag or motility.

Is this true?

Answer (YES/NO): YES